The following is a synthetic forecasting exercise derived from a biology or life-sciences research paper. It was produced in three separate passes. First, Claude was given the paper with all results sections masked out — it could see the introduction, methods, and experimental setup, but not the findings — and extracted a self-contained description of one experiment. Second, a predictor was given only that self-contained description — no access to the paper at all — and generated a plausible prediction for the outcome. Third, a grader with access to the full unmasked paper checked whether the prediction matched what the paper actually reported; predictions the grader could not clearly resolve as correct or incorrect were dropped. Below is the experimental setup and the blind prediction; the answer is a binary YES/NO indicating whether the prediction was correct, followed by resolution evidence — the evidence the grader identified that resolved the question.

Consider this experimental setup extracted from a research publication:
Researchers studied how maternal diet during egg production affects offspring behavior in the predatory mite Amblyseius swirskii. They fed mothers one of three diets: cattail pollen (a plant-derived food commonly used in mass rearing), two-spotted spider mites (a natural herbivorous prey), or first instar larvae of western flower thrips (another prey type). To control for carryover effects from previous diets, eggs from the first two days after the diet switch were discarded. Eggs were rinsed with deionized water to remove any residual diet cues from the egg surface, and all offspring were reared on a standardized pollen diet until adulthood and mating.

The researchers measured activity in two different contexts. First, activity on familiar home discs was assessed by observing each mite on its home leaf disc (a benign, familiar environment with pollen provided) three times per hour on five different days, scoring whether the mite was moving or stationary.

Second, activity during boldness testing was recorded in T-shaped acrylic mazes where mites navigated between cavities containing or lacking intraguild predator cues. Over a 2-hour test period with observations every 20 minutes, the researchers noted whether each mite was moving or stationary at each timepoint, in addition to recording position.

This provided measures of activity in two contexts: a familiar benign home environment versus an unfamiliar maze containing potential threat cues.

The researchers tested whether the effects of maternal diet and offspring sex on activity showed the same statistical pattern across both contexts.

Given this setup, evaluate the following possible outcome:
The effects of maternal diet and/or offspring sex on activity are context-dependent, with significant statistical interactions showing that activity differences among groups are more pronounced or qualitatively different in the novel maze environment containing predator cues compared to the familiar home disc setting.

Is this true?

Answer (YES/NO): NO